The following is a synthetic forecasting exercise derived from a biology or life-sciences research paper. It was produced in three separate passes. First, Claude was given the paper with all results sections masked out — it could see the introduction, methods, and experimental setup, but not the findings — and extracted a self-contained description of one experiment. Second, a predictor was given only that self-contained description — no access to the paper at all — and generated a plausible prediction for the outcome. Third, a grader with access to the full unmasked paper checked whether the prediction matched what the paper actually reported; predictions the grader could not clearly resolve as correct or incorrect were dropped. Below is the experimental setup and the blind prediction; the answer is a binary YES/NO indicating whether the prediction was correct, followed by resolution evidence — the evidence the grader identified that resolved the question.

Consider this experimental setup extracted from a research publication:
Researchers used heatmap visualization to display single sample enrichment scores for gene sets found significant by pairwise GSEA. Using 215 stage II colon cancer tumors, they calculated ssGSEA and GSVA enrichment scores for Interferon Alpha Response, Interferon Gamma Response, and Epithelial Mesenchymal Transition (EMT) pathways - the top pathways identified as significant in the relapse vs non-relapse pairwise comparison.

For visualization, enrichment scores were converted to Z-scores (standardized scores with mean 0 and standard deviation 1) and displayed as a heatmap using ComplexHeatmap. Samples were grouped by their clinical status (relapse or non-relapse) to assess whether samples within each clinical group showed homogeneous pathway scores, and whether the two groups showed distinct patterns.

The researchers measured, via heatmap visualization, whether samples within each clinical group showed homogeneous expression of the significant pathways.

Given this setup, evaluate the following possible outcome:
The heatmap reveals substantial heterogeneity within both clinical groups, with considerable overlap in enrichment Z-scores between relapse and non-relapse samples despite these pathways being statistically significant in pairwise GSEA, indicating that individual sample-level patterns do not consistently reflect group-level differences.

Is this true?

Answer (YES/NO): YES